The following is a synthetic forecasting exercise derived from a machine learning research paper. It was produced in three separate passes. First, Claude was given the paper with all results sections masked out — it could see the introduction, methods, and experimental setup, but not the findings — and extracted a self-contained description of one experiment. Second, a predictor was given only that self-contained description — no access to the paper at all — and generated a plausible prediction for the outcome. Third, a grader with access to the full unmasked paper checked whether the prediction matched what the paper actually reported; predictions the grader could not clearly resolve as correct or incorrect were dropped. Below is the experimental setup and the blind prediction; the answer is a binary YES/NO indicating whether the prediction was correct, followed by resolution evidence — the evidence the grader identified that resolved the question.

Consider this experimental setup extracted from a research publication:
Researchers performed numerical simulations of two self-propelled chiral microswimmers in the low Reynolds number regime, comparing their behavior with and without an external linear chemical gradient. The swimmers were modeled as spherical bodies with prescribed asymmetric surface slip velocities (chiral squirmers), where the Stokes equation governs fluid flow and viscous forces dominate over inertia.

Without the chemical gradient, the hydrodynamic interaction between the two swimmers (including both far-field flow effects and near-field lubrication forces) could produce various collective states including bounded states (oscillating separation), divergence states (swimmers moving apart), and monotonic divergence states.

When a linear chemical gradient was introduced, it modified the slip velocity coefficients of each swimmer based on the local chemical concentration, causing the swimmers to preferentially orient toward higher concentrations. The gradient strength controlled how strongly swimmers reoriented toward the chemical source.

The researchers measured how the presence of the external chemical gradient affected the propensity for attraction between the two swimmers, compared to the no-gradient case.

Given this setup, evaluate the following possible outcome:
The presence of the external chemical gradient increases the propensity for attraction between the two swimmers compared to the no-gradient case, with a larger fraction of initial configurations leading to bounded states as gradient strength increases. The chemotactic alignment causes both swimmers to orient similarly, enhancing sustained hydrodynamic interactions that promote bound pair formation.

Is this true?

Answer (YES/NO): YES